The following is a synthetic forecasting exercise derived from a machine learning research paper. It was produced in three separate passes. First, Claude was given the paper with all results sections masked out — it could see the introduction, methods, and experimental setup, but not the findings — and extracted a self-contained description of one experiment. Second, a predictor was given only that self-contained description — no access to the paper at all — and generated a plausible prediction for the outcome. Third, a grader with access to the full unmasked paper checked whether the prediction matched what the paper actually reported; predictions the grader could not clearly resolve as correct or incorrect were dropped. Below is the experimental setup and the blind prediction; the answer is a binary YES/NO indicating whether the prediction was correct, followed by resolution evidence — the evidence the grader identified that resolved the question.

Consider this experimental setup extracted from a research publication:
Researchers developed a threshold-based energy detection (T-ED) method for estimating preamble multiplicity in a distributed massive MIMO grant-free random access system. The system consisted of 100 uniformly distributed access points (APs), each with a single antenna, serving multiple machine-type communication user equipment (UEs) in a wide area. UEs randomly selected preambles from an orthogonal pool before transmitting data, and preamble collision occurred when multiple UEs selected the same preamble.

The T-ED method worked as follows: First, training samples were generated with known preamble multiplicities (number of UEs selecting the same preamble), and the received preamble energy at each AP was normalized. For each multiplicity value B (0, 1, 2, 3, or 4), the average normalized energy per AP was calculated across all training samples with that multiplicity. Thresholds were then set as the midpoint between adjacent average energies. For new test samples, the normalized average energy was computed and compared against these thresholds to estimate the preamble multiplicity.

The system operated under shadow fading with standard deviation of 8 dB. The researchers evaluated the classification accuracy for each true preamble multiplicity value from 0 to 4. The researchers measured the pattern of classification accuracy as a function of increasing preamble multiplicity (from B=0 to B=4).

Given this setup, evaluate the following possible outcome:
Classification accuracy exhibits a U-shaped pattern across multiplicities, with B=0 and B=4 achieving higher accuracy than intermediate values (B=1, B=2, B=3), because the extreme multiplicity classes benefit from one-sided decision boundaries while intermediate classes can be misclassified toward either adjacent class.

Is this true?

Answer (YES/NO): NO